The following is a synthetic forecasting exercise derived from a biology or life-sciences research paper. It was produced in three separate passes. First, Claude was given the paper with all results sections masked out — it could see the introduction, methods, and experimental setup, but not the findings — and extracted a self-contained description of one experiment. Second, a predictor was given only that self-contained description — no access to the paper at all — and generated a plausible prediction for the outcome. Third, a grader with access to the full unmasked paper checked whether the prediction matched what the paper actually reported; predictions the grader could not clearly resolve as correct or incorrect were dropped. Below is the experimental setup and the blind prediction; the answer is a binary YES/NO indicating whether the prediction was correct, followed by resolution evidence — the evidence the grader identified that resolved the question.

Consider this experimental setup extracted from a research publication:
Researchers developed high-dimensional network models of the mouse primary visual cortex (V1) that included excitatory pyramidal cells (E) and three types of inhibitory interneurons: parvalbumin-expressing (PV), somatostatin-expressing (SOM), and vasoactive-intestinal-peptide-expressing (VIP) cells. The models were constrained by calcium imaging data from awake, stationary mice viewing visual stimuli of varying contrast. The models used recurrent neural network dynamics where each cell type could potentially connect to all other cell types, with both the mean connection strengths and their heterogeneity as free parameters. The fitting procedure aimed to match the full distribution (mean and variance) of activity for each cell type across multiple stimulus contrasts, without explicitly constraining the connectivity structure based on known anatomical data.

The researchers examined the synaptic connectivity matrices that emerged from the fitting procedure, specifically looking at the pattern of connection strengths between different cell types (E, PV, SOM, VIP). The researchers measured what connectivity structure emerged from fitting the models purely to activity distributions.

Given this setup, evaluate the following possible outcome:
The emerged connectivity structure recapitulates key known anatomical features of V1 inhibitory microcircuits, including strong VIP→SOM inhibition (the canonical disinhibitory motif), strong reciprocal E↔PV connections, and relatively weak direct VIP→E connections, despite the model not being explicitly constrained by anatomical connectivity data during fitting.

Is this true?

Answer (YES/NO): YES